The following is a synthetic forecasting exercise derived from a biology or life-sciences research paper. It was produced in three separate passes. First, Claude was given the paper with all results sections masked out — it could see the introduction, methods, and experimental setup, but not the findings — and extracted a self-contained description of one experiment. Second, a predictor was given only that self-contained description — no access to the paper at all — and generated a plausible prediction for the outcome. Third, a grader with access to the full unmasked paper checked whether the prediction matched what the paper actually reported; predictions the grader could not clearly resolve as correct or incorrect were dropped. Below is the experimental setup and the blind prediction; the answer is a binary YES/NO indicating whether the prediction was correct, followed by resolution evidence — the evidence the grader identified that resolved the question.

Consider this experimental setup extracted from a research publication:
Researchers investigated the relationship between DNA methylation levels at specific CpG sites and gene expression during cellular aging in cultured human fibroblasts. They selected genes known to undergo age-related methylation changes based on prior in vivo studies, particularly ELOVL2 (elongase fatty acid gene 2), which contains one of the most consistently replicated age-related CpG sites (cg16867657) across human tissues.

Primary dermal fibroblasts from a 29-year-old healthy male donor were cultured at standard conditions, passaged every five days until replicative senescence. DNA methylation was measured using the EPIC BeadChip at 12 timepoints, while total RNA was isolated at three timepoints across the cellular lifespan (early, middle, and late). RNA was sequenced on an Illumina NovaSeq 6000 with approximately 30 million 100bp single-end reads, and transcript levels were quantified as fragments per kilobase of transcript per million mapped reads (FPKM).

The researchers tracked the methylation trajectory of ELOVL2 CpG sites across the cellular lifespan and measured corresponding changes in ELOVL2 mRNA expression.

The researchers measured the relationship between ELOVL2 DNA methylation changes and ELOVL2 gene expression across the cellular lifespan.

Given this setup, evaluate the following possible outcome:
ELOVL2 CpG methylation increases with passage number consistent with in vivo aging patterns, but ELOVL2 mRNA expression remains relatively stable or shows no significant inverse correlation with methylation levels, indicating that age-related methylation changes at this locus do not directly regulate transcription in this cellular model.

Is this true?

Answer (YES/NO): NO